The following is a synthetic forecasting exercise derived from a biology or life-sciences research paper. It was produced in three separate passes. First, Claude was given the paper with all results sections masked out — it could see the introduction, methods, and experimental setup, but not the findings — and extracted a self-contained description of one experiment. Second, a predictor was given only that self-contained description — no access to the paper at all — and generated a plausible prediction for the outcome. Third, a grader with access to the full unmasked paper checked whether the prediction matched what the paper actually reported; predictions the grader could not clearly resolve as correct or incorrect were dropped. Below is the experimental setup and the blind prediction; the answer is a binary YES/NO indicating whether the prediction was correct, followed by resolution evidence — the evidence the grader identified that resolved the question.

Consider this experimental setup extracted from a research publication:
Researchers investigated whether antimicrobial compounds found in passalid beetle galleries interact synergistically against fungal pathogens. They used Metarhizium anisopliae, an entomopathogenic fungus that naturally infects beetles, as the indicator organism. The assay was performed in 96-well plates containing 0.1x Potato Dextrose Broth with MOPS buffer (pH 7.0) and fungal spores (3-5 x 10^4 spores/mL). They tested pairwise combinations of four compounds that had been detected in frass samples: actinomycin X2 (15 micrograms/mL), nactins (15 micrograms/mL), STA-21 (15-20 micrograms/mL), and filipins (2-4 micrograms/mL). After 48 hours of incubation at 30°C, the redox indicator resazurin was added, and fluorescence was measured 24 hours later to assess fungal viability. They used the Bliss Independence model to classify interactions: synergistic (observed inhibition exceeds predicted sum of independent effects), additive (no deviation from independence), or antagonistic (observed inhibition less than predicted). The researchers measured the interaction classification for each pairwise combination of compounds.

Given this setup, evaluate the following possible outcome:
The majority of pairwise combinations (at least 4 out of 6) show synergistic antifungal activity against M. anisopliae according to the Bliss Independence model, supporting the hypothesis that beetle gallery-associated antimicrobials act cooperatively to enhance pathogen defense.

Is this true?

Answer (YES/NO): NO